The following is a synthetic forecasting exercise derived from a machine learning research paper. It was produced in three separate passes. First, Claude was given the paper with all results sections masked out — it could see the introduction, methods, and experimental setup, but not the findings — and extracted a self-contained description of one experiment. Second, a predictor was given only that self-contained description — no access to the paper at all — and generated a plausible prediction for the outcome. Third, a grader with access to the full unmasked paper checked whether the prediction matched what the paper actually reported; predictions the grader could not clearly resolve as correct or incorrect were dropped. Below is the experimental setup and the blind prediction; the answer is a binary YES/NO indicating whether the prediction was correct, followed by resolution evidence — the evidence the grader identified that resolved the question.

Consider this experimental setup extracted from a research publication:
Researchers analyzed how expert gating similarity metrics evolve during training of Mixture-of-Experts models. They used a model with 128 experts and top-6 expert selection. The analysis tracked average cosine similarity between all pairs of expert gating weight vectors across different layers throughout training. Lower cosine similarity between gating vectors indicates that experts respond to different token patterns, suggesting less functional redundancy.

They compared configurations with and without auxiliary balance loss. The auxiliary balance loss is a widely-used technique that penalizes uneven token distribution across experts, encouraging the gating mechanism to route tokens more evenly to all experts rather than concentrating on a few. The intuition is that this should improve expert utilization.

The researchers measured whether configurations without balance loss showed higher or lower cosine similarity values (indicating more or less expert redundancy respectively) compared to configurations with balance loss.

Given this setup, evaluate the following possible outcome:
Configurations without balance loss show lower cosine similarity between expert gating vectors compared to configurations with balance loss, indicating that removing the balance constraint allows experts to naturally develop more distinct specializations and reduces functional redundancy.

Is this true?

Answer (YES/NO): NO